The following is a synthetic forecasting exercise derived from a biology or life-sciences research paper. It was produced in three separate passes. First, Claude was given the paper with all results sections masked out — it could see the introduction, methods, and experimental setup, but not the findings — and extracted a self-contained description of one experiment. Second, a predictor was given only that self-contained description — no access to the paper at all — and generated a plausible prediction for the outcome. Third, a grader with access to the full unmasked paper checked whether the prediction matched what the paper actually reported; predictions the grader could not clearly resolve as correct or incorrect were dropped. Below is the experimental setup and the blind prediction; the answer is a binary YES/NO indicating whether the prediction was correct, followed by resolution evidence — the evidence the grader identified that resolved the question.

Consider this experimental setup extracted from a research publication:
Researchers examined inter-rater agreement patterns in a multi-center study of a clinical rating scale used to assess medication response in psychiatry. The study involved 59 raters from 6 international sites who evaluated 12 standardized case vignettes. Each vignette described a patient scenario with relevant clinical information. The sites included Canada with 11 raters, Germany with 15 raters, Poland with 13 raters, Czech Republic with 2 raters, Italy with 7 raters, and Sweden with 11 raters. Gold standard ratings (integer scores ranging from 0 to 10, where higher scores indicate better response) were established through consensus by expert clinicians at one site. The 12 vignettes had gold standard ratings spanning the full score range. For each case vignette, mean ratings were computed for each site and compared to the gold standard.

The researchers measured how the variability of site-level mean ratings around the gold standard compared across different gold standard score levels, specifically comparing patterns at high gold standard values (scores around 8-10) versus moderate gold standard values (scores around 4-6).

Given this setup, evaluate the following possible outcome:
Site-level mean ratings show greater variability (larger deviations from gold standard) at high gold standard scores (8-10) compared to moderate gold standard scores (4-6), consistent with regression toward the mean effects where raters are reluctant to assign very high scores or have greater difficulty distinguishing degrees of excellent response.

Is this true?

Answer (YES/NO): NO